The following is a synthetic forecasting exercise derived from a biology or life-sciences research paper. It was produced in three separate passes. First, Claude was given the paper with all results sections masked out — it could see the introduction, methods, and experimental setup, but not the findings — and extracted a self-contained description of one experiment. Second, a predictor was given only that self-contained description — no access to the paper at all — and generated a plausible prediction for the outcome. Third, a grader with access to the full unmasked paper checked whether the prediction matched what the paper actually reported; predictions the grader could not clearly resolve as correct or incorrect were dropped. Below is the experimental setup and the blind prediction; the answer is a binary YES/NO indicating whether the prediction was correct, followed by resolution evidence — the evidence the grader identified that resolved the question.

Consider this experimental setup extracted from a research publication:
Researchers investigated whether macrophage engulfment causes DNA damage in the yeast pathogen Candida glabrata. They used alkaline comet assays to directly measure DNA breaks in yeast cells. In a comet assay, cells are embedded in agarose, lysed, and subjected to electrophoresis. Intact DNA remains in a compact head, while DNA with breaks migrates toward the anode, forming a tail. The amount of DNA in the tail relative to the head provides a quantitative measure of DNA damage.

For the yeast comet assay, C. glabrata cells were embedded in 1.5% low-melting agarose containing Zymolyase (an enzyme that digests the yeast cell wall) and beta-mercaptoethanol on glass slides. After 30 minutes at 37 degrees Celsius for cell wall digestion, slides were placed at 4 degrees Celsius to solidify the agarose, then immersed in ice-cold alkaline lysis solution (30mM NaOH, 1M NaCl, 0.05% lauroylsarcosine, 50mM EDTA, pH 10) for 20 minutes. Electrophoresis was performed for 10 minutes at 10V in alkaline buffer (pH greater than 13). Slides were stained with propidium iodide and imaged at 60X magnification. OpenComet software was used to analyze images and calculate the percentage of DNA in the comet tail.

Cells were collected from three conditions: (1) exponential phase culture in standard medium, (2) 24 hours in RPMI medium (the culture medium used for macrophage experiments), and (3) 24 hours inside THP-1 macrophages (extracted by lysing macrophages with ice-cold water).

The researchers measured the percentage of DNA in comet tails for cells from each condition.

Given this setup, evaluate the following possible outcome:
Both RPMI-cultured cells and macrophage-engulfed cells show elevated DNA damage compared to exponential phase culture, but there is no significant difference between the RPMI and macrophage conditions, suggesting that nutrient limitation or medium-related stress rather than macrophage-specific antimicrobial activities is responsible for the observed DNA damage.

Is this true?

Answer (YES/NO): NO